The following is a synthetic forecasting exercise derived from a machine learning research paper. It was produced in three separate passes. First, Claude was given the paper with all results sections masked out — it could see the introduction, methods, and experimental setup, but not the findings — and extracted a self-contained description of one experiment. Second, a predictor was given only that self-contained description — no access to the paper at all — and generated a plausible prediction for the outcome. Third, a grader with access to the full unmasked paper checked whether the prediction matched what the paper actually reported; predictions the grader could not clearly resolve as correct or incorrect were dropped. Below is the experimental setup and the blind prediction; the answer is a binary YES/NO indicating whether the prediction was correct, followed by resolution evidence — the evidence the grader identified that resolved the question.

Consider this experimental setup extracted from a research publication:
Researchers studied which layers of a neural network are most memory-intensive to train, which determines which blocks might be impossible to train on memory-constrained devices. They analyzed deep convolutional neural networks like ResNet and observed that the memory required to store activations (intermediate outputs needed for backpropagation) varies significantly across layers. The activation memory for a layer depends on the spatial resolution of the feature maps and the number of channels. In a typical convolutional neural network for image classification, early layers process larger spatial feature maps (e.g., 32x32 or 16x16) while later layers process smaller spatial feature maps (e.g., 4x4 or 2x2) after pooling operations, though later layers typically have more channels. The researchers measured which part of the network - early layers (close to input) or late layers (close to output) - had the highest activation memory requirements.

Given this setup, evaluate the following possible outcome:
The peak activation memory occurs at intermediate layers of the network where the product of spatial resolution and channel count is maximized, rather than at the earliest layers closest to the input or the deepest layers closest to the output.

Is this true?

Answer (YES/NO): NO